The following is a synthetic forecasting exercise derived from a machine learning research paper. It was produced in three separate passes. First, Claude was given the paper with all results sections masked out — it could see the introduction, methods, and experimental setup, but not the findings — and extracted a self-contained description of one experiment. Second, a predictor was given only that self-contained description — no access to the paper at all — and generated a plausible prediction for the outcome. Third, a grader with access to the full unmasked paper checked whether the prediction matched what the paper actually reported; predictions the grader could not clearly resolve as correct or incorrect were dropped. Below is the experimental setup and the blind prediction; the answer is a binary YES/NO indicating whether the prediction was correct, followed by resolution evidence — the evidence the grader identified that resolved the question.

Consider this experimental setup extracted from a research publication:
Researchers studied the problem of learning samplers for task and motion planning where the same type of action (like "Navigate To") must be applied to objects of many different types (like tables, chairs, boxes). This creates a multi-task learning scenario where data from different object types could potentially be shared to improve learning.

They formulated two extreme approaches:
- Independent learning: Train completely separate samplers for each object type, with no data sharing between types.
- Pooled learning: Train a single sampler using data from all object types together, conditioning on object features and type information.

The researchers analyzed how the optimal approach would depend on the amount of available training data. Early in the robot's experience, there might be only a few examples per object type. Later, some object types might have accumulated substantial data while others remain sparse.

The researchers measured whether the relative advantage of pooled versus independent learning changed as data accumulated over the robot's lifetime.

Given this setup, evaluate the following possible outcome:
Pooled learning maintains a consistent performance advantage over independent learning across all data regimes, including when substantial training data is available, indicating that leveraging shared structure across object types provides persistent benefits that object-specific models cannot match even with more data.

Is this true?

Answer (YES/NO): NO